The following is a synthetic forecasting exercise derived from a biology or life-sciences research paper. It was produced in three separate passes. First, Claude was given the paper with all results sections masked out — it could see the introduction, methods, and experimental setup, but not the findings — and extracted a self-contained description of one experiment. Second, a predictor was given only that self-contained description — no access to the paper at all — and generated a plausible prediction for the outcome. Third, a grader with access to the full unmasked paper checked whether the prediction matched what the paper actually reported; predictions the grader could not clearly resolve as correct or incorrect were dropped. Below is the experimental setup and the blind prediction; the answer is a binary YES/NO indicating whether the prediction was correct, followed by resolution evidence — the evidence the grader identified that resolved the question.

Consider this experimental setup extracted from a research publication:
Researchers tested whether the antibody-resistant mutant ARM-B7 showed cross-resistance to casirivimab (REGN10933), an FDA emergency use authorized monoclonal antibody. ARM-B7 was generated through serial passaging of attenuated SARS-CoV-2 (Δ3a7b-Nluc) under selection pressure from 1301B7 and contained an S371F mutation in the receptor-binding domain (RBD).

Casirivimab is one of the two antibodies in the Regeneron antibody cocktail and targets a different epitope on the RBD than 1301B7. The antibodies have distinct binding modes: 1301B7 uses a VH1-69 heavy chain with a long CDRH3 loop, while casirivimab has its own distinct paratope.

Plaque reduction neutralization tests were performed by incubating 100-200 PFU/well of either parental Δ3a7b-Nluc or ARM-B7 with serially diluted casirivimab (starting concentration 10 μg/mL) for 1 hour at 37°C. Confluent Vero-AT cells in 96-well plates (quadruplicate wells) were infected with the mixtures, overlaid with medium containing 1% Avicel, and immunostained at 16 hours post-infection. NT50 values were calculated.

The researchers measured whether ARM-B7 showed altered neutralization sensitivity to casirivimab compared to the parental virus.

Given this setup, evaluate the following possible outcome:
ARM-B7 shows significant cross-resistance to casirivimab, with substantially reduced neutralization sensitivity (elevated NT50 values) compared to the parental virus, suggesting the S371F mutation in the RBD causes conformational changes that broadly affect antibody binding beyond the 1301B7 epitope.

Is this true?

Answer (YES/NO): YES